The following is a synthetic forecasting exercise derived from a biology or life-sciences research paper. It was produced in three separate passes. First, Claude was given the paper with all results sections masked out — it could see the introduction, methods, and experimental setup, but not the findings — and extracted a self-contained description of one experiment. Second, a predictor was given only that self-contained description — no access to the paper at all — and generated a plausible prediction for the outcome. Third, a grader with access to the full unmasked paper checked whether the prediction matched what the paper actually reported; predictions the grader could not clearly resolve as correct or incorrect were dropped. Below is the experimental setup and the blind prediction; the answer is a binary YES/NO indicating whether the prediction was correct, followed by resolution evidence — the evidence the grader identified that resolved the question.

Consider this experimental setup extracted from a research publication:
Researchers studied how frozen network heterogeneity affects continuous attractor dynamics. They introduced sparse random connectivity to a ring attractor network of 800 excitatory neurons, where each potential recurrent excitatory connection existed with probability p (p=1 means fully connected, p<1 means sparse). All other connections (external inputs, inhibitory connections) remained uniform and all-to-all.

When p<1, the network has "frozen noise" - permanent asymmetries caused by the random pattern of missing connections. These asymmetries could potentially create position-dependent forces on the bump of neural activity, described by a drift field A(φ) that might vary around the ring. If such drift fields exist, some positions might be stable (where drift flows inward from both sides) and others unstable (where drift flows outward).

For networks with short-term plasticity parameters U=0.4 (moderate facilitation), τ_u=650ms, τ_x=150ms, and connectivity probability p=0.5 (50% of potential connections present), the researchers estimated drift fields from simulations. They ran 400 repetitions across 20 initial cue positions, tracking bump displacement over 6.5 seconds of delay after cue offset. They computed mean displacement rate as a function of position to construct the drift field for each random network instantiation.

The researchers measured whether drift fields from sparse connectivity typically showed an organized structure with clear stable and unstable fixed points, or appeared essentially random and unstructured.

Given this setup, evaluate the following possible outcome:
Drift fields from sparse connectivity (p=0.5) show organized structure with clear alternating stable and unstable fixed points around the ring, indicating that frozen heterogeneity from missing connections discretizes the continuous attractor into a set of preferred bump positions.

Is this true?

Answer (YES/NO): YES